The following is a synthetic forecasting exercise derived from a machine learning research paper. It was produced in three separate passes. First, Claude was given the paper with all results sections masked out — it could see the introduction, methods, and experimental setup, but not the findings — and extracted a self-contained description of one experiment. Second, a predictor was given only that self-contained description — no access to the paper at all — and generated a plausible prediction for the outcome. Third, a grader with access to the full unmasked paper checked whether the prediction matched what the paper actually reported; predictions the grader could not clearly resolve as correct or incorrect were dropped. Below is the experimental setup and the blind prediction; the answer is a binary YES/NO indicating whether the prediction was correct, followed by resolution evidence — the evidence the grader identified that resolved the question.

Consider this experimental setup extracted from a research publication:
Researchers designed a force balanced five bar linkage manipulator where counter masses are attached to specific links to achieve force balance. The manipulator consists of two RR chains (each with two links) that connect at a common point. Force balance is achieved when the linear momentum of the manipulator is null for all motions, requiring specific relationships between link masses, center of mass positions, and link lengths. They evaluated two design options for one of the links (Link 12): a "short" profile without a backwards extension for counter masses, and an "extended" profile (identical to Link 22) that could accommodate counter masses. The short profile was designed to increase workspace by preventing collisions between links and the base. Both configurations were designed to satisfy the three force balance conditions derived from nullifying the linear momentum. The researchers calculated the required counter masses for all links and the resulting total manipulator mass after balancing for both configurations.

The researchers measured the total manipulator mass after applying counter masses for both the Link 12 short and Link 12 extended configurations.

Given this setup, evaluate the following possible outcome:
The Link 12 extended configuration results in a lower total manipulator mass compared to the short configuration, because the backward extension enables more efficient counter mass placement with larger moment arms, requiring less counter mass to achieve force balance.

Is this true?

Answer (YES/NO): YES